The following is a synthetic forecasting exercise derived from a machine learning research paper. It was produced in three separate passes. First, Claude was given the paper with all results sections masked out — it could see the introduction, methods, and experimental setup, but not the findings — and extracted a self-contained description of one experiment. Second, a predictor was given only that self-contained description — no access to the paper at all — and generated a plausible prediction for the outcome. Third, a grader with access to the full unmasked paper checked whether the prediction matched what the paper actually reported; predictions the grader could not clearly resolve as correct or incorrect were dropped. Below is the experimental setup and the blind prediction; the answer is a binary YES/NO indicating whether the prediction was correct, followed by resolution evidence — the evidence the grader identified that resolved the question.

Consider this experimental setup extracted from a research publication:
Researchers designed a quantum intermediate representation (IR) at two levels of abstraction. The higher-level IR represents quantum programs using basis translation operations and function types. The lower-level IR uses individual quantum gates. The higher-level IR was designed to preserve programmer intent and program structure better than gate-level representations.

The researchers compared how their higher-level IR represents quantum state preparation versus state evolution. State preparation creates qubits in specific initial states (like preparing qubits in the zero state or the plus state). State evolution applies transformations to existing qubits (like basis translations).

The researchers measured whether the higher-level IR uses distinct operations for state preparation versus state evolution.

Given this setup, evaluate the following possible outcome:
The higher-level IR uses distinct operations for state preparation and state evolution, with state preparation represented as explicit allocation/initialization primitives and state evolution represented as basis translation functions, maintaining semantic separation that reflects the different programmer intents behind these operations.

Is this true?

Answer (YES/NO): YES